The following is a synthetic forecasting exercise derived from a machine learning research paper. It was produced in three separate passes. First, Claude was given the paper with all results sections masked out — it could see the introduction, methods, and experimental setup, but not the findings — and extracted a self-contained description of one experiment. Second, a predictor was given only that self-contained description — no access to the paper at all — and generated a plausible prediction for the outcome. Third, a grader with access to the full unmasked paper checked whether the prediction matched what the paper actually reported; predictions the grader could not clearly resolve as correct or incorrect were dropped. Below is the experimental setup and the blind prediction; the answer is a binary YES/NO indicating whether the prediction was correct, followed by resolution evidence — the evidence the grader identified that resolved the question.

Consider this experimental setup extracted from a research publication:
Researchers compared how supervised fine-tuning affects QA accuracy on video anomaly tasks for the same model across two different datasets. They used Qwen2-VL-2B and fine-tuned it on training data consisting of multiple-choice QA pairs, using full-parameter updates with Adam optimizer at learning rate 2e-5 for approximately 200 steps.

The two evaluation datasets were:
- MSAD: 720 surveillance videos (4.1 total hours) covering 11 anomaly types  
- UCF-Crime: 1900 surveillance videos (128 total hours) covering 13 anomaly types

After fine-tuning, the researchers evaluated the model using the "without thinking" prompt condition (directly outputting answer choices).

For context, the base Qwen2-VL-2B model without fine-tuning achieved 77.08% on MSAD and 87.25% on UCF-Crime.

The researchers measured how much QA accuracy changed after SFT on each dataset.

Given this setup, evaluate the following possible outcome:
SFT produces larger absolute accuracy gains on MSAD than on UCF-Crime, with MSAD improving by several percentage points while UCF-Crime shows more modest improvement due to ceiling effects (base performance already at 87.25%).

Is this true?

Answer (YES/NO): NO